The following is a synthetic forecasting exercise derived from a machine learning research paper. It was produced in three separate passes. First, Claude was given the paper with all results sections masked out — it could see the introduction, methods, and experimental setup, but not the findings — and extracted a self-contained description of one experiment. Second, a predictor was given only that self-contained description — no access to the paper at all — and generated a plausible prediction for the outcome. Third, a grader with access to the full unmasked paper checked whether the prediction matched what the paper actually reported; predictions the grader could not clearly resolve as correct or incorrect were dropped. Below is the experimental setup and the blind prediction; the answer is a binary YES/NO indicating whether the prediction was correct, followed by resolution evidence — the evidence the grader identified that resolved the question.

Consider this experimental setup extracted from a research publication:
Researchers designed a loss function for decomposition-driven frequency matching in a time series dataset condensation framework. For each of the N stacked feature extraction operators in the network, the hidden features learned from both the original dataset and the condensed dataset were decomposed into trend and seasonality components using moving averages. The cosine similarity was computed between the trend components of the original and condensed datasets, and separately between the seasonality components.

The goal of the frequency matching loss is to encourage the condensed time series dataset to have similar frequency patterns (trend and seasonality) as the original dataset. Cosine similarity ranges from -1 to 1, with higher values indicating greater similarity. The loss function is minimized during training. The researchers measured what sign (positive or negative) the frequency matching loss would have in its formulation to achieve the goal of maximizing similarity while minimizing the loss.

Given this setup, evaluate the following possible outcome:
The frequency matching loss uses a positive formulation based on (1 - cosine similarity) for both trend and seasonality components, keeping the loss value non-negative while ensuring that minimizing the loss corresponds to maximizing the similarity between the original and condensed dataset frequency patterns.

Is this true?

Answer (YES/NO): NO